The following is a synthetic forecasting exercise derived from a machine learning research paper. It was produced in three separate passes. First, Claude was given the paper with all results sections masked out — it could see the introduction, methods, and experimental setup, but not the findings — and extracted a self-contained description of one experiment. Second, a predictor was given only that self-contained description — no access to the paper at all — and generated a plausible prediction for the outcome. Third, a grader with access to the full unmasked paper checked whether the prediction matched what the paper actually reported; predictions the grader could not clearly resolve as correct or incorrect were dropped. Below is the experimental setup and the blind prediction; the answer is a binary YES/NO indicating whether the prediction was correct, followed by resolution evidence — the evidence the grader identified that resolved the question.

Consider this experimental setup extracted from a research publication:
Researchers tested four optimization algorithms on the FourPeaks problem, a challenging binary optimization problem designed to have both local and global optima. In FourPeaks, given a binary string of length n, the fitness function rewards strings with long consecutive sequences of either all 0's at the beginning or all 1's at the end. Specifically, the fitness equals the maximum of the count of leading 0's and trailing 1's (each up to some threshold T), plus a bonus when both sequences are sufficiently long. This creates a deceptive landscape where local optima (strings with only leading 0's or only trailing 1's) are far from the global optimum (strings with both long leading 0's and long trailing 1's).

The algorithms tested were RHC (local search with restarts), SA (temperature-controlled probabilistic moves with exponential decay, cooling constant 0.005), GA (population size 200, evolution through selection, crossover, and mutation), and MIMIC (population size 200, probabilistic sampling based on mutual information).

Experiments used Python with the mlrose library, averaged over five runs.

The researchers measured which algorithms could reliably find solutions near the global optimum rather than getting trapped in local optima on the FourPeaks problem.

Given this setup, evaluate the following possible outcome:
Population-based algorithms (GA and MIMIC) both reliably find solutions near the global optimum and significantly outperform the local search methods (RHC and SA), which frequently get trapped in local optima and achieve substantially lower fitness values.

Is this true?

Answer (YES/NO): YES